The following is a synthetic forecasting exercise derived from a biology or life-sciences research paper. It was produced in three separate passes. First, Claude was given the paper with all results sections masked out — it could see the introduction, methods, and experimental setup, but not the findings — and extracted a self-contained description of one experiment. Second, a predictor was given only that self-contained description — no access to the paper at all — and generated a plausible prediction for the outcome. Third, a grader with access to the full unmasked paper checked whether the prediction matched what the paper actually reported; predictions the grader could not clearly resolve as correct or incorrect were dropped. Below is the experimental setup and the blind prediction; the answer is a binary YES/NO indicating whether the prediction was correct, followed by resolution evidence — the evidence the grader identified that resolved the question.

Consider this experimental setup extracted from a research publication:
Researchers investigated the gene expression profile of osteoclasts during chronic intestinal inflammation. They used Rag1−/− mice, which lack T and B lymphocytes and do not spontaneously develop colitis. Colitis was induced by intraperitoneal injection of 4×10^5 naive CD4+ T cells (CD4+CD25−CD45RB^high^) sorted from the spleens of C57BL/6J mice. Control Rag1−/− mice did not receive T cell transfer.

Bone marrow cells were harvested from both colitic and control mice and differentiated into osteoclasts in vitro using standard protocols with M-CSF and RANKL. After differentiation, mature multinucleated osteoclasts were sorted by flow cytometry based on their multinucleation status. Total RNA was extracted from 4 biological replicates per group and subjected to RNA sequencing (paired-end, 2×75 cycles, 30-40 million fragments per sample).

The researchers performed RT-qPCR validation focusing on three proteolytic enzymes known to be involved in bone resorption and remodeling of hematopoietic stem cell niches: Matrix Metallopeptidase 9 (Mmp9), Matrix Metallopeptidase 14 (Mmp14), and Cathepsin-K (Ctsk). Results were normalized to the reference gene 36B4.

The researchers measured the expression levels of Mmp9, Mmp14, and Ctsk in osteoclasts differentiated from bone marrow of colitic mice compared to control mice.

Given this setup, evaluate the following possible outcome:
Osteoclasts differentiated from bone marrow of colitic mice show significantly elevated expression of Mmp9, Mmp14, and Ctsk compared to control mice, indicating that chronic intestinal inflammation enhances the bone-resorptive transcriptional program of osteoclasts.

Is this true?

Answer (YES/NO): YES